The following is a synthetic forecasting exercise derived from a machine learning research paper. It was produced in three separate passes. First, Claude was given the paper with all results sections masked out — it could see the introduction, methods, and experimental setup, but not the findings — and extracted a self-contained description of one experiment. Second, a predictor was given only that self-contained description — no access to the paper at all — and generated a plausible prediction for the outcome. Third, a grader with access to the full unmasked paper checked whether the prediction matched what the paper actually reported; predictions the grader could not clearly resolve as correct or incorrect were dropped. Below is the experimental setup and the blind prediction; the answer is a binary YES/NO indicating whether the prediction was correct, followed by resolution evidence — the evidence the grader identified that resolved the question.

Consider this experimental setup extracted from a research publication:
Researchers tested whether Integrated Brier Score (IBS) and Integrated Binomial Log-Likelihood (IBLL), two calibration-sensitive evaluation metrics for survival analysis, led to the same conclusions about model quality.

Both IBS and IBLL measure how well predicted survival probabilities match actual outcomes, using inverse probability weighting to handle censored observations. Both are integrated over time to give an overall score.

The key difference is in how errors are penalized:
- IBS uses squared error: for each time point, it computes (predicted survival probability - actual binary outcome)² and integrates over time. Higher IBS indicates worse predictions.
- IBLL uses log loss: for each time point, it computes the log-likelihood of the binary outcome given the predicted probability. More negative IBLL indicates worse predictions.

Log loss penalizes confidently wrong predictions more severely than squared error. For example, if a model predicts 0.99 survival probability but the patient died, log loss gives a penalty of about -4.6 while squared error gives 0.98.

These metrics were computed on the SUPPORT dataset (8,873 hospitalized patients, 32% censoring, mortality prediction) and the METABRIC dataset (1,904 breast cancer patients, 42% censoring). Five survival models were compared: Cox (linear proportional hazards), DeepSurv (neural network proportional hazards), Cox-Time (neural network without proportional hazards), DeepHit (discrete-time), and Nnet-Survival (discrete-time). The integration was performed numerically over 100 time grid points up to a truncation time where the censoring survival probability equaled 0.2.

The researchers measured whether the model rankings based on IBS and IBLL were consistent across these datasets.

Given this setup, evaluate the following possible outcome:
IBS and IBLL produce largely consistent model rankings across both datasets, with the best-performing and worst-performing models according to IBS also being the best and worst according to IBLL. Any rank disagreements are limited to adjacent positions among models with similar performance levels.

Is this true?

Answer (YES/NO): YES